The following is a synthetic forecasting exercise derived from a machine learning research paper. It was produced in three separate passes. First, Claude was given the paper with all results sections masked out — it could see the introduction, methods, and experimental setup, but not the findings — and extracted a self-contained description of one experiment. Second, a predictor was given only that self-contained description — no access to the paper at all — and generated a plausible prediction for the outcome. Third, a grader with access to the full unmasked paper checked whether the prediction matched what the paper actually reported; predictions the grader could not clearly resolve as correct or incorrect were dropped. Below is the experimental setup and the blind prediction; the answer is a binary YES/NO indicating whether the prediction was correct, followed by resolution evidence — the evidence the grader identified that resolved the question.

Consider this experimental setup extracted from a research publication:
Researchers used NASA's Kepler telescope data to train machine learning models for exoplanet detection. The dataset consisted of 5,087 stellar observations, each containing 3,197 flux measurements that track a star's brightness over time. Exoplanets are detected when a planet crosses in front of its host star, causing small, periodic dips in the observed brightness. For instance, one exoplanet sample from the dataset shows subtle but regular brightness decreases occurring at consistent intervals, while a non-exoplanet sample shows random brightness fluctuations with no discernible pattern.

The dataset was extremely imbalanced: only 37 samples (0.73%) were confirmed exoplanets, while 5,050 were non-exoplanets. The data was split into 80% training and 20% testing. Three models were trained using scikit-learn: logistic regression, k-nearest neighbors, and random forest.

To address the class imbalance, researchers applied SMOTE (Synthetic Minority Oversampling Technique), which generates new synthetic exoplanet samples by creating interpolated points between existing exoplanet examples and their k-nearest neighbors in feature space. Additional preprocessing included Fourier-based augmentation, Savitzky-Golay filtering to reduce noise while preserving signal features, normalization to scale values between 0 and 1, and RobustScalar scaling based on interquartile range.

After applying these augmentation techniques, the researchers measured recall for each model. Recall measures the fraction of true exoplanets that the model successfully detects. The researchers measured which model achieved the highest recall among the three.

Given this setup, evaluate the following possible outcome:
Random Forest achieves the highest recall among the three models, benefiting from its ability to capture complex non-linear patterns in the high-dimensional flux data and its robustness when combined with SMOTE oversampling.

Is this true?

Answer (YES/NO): NO